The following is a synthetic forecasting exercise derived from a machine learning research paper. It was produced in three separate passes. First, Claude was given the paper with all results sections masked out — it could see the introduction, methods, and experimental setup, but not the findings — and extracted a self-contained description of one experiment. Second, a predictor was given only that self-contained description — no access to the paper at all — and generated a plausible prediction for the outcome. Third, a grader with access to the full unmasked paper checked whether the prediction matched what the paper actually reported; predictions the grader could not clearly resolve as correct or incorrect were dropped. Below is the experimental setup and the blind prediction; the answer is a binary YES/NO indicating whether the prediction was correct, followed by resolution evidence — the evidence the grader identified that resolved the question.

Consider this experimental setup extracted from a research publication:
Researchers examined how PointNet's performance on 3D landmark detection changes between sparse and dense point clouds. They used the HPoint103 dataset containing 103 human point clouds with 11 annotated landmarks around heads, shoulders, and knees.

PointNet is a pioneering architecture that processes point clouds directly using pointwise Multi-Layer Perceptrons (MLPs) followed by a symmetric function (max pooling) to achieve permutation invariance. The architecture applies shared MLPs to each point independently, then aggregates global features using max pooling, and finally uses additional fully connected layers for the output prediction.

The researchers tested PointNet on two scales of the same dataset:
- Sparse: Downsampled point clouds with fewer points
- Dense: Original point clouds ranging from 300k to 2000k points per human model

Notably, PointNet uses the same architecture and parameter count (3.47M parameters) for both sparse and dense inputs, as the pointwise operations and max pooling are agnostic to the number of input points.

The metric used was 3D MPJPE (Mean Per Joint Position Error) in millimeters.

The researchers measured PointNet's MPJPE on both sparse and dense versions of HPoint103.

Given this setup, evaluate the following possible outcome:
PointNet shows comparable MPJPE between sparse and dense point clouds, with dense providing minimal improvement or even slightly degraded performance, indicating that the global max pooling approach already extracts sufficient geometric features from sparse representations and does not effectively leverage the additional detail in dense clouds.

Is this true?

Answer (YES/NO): YES